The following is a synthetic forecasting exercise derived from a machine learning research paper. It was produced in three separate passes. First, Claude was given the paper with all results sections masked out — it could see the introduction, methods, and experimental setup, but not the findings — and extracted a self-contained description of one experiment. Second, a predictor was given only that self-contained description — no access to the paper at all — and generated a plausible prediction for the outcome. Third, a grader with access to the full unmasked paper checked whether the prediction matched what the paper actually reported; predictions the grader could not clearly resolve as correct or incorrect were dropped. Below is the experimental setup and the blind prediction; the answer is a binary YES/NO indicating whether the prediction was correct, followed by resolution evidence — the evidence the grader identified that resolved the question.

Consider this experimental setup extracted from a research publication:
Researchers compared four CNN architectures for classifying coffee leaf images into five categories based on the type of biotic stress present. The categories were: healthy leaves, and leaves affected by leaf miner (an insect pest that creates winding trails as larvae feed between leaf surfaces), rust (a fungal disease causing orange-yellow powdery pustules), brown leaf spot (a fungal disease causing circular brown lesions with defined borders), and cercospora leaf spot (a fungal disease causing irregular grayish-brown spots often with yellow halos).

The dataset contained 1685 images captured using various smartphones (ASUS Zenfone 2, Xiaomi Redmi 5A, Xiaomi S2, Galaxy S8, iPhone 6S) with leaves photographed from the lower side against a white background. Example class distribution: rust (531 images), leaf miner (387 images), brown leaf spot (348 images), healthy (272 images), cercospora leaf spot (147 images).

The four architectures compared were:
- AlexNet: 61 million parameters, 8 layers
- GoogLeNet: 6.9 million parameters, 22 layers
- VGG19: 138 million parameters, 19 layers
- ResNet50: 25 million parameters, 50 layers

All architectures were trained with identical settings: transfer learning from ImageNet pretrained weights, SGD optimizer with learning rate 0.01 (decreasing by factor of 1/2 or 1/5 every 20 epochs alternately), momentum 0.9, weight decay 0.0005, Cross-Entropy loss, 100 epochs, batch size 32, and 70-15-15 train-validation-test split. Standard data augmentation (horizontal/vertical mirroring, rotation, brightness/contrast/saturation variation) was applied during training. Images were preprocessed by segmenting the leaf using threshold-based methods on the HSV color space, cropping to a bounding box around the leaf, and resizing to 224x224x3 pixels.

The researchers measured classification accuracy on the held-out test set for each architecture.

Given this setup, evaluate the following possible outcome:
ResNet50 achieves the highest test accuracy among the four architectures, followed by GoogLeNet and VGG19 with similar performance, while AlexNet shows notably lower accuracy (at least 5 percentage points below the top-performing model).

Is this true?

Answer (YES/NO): NO